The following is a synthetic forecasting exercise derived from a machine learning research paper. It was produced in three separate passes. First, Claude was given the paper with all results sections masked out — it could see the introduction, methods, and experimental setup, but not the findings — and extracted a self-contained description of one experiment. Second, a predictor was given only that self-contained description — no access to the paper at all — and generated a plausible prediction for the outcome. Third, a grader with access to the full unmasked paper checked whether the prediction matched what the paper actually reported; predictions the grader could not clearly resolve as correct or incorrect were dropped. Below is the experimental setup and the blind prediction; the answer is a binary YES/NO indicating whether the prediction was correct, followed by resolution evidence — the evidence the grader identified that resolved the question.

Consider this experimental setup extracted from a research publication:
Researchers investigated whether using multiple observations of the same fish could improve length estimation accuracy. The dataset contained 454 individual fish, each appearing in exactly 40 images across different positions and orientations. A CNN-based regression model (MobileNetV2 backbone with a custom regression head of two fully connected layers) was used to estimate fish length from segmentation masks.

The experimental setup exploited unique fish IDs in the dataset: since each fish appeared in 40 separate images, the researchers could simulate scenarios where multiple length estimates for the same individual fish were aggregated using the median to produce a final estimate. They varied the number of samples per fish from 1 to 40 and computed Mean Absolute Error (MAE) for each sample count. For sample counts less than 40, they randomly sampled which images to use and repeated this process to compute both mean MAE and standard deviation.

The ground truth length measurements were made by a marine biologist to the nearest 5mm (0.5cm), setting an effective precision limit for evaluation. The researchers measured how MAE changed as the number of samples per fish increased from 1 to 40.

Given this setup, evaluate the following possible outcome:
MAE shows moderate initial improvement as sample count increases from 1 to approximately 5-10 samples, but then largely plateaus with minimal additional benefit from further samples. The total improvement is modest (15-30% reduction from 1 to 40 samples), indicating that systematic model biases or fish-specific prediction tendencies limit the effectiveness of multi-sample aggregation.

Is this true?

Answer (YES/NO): NO